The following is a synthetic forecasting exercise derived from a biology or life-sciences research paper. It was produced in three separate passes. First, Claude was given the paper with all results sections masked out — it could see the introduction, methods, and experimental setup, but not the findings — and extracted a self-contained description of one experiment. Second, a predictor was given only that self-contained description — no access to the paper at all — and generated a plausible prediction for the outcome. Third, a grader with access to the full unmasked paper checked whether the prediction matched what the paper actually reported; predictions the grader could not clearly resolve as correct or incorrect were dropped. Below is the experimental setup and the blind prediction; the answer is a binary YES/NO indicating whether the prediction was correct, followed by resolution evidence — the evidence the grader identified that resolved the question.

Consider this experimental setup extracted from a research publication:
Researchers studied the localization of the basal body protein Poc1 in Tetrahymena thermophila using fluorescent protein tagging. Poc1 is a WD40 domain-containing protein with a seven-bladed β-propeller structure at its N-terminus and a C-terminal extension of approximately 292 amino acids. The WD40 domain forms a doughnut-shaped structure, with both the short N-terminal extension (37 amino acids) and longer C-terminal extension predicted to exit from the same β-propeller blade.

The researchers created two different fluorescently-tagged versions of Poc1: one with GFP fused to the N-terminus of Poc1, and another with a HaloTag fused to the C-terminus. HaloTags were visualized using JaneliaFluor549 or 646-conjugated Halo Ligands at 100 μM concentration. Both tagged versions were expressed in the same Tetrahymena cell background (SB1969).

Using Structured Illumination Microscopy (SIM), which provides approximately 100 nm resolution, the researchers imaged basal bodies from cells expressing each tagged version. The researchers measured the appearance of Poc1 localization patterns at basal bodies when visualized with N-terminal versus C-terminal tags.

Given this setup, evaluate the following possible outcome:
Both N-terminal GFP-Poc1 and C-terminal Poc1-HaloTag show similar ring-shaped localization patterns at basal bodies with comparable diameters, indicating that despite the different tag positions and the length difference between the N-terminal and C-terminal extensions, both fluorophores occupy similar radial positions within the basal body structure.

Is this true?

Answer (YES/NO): NO